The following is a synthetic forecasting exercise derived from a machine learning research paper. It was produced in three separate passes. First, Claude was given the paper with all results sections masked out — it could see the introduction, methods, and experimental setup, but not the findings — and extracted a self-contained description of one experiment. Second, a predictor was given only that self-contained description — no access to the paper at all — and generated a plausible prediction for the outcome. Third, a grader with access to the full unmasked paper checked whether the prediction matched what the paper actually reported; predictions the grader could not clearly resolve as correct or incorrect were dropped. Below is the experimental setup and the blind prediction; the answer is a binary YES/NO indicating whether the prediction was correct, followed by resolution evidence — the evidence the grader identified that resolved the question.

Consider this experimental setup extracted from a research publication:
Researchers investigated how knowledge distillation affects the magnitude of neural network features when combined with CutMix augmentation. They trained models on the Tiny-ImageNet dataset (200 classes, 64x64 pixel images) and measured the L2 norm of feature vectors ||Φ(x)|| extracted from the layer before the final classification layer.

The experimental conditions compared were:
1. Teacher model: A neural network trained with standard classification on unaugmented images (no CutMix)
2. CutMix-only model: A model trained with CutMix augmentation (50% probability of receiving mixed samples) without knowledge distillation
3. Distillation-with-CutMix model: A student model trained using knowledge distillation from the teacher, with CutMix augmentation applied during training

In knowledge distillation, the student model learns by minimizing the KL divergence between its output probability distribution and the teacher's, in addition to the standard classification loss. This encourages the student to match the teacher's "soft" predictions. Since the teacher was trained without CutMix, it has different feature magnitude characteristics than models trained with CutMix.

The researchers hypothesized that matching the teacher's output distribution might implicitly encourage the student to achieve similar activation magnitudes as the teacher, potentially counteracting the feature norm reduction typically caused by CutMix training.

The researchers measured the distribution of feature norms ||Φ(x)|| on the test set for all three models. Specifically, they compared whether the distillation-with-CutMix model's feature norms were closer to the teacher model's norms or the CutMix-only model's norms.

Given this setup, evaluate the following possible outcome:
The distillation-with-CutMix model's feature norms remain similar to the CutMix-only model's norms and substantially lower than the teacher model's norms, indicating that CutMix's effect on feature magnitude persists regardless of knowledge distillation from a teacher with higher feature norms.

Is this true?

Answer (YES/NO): NO